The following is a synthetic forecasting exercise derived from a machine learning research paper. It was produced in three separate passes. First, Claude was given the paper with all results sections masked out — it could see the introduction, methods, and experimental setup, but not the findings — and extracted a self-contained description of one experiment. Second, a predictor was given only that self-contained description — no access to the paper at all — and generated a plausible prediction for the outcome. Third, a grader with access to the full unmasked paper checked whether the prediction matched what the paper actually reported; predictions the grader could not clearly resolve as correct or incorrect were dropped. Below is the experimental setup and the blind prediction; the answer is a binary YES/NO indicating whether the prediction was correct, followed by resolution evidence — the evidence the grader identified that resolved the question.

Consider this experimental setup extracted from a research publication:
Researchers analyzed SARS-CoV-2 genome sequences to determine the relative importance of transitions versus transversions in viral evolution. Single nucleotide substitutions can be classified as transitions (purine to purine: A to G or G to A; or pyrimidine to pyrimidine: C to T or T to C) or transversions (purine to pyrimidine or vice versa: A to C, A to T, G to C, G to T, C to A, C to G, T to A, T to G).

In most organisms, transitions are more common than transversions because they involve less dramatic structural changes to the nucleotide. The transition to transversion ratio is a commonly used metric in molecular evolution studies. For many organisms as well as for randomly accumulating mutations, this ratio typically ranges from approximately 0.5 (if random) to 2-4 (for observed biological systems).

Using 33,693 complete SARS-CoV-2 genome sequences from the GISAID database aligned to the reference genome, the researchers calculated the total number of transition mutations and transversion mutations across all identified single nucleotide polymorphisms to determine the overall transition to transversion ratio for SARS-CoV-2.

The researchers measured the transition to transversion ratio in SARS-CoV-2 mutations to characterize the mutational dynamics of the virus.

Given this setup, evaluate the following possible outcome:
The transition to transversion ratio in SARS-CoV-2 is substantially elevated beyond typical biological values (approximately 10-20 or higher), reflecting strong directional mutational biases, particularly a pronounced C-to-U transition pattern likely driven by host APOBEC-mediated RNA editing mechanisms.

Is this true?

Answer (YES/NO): NO